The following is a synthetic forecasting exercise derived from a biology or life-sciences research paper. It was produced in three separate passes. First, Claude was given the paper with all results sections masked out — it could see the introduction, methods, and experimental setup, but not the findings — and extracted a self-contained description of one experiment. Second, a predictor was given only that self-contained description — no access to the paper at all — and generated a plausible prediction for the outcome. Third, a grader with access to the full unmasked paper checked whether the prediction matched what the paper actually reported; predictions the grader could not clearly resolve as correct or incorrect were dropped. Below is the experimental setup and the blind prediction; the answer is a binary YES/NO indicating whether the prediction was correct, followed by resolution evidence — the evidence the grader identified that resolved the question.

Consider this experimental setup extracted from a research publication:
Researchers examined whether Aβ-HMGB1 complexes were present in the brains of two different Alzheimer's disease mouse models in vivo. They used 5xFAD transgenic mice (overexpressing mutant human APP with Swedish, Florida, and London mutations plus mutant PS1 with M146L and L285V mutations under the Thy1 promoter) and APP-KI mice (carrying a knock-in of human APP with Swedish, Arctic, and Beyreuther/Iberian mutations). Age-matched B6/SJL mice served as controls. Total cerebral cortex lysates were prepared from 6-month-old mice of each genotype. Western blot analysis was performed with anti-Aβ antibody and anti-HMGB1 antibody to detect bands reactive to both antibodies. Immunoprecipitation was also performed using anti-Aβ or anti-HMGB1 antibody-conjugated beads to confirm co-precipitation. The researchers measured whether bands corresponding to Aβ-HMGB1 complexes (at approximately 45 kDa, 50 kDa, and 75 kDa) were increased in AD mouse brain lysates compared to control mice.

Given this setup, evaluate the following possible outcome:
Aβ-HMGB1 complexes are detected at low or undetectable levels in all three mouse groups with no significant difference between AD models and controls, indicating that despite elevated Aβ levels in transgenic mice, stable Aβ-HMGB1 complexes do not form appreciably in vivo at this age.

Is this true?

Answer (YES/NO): NO